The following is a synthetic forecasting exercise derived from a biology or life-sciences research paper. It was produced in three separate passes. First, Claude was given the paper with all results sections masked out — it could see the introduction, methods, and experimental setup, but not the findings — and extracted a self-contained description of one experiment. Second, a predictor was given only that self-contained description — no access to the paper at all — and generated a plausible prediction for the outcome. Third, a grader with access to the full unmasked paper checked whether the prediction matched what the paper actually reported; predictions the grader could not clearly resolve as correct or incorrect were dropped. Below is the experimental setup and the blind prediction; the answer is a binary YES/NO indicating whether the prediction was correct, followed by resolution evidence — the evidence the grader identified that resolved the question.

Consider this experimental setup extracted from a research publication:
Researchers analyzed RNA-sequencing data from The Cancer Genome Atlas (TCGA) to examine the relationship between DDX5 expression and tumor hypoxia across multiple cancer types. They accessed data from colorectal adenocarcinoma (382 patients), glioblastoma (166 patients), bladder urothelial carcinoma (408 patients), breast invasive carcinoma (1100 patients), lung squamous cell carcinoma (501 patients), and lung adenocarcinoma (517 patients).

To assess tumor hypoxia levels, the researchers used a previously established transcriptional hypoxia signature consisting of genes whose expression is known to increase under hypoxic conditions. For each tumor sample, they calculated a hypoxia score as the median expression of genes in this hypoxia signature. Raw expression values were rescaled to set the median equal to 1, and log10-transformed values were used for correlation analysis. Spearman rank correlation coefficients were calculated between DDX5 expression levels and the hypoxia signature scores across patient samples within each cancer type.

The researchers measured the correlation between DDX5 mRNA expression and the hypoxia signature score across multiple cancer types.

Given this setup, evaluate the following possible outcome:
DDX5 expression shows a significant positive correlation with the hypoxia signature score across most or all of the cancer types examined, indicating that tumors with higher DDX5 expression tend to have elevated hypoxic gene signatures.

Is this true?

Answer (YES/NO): NO